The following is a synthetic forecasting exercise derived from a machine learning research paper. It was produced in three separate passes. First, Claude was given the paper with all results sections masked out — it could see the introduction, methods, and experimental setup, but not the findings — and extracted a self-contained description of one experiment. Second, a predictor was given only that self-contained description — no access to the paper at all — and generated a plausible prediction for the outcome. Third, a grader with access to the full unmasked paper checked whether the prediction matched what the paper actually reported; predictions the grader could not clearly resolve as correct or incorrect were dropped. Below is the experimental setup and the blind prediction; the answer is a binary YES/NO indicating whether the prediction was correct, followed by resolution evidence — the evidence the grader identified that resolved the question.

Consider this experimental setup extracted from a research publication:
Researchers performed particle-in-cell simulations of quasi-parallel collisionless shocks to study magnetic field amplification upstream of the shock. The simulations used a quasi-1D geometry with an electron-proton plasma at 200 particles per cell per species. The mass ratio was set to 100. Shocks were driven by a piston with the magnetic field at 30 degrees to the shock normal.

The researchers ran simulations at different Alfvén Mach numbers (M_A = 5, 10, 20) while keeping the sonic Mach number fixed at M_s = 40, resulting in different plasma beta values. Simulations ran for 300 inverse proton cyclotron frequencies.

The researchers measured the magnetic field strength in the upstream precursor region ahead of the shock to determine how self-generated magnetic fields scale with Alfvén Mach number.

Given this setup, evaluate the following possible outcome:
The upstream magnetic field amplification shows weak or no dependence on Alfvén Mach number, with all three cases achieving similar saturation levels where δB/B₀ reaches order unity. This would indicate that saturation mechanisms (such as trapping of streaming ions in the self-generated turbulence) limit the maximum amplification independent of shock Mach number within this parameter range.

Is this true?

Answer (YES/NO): NO